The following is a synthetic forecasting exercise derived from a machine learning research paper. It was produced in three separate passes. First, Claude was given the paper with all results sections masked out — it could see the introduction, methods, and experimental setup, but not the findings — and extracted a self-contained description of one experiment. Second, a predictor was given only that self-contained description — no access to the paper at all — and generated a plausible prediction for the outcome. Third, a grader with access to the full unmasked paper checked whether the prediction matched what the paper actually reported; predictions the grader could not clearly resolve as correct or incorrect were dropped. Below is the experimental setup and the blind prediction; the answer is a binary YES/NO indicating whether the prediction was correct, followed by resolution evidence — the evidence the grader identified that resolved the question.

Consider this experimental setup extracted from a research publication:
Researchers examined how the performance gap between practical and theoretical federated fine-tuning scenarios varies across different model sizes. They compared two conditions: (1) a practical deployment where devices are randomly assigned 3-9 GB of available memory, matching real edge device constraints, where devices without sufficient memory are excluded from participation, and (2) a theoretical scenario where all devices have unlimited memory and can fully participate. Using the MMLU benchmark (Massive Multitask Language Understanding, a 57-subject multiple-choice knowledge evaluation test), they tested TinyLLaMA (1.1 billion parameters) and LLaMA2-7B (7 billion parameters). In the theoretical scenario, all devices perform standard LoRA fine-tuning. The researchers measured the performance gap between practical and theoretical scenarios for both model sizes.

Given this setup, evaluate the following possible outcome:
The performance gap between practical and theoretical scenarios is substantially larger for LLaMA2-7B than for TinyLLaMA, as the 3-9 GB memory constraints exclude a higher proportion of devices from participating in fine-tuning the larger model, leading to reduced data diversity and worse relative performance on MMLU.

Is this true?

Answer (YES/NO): YES